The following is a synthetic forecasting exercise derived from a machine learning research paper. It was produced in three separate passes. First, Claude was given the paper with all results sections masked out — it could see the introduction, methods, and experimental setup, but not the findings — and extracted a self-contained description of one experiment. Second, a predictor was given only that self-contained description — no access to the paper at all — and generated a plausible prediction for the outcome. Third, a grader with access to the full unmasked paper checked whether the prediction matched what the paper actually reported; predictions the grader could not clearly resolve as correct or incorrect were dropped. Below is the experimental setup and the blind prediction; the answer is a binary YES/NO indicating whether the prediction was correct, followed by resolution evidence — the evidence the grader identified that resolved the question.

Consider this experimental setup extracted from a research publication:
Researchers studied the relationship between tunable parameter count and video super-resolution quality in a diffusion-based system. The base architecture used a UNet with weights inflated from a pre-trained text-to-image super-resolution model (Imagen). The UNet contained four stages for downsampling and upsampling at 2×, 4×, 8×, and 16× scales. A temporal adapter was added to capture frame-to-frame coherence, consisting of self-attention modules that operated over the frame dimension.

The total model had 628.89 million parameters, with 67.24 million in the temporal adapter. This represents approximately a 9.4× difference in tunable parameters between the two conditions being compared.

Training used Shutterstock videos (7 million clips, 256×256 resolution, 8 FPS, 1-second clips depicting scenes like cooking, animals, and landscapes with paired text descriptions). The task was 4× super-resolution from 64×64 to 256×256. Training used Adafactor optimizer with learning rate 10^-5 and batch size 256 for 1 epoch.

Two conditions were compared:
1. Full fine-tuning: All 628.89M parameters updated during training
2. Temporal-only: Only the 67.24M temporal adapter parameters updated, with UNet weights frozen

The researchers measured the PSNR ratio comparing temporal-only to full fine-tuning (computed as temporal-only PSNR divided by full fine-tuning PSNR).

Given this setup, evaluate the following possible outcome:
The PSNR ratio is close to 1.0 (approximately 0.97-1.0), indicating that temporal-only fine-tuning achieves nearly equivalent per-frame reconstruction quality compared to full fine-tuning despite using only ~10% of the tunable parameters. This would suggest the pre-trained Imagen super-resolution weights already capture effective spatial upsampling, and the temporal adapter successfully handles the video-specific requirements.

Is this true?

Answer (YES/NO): NO